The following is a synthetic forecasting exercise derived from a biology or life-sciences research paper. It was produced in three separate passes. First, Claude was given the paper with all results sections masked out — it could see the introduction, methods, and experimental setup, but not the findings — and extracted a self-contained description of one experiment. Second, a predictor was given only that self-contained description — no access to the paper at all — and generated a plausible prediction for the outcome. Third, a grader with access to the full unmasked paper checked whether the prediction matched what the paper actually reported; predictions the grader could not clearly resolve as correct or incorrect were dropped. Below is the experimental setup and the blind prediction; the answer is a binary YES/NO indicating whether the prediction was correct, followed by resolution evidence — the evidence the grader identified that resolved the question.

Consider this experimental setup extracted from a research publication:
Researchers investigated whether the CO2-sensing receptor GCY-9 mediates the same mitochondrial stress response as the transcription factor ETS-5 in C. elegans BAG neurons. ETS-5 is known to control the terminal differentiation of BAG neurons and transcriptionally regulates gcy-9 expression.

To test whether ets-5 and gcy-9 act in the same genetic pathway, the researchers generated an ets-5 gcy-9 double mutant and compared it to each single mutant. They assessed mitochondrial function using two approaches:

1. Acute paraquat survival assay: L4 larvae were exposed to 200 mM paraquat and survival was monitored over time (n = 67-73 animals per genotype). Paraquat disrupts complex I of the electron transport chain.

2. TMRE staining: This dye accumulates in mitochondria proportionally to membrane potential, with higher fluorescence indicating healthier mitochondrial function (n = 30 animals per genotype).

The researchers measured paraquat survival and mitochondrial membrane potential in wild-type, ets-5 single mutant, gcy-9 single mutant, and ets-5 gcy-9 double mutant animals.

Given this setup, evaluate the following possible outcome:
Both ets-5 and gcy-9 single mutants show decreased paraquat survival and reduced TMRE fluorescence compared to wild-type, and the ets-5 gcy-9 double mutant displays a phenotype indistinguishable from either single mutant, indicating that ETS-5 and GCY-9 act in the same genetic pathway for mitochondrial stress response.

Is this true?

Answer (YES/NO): NO